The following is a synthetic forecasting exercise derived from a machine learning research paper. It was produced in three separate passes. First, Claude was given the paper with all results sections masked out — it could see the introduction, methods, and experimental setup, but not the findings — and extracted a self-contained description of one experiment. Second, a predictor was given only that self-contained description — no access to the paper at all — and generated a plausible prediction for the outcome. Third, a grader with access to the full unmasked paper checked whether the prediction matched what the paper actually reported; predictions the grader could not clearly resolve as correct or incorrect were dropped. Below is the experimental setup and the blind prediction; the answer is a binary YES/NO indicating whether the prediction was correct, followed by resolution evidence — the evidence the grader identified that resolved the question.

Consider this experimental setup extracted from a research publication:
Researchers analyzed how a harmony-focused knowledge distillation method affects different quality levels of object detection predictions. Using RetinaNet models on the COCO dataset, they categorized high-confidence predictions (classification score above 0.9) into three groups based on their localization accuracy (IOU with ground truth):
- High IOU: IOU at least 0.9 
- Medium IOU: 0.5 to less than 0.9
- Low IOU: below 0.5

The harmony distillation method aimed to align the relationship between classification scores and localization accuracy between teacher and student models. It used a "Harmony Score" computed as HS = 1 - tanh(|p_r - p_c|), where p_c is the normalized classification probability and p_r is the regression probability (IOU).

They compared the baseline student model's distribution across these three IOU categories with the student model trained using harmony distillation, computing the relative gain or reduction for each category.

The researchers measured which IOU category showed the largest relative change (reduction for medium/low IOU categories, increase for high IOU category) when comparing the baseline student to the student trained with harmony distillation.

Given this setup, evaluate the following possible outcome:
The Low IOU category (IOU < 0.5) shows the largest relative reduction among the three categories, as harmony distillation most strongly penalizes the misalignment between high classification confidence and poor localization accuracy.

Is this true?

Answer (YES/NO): YES